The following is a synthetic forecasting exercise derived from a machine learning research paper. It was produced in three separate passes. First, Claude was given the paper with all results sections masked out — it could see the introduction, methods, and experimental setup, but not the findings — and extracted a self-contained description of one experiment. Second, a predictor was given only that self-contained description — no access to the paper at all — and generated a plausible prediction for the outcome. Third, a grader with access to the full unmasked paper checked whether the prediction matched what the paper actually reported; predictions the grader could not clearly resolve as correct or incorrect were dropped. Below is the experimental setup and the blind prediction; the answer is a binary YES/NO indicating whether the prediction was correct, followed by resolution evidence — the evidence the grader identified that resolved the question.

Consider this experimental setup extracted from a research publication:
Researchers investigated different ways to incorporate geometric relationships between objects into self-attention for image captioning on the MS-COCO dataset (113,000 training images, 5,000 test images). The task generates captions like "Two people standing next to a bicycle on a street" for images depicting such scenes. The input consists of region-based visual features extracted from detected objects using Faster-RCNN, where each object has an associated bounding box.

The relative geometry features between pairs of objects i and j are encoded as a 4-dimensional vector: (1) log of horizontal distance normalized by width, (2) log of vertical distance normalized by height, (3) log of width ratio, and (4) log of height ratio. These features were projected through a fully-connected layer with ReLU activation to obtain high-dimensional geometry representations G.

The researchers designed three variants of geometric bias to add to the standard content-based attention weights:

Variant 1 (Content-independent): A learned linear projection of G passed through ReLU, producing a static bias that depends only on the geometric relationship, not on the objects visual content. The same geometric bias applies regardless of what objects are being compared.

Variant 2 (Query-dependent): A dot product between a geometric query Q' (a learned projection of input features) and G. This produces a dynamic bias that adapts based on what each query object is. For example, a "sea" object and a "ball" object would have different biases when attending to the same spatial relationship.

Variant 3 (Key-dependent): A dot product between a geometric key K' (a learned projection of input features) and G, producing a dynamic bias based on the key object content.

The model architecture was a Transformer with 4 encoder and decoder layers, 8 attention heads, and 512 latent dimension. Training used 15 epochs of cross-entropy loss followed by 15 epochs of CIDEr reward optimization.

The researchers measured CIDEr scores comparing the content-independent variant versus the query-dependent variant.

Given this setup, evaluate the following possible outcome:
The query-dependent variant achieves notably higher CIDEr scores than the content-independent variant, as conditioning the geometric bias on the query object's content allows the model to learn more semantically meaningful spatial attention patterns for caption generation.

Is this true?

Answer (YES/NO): NO